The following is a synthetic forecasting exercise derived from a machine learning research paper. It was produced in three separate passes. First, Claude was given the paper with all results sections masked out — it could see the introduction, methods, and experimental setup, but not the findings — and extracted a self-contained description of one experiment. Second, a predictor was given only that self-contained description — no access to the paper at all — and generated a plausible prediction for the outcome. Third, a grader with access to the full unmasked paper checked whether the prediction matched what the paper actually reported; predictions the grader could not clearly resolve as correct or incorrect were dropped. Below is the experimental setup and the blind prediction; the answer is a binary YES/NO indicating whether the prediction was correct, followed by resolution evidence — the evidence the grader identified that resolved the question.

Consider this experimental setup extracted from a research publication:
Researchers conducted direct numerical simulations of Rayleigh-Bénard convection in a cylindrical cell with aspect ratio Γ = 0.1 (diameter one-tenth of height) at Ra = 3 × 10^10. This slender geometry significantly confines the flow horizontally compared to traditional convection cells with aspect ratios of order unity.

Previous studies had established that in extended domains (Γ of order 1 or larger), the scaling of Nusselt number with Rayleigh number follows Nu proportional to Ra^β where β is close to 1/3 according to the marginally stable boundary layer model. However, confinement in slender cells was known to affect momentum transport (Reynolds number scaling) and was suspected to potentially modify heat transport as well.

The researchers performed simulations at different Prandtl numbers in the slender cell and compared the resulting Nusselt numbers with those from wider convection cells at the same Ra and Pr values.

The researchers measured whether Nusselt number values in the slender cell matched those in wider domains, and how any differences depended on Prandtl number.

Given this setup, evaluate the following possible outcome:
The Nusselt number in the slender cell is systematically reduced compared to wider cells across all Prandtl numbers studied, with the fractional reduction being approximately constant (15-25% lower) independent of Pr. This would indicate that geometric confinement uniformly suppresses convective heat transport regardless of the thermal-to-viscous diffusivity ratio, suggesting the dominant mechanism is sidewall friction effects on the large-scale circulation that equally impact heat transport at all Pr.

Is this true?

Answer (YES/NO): NO